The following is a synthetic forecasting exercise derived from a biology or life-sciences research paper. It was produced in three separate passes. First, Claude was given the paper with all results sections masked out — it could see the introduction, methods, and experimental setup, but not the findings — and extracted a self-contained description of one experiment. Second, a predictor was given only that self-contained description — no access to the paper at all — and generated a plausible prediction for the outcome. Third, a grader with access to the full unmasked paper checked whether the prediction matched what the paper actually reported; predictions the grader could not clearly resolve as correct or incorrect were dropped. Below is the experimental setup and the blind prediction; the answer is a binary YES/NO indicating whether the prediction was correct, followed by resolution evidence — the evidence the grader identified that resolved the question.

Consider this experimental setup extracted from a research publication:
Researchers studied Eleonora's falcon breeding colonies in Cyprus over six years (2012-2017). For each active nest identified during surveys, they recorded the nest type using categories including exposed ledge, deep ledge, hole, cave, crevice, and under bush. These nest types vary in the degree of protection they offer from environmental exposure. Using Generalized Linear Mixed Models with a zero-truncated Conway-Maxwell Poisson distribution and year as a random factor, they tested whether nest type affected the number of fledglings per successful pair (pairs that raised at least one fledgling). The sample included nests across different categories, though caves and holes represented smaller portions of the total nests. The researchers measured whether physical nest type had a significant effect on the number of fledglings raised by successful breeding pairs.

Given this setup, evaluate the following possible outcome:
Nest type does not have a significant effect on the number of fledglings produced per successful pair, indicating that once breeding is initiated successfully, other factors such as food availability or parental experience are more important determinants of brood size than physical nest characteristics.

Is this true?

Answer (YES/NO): NO